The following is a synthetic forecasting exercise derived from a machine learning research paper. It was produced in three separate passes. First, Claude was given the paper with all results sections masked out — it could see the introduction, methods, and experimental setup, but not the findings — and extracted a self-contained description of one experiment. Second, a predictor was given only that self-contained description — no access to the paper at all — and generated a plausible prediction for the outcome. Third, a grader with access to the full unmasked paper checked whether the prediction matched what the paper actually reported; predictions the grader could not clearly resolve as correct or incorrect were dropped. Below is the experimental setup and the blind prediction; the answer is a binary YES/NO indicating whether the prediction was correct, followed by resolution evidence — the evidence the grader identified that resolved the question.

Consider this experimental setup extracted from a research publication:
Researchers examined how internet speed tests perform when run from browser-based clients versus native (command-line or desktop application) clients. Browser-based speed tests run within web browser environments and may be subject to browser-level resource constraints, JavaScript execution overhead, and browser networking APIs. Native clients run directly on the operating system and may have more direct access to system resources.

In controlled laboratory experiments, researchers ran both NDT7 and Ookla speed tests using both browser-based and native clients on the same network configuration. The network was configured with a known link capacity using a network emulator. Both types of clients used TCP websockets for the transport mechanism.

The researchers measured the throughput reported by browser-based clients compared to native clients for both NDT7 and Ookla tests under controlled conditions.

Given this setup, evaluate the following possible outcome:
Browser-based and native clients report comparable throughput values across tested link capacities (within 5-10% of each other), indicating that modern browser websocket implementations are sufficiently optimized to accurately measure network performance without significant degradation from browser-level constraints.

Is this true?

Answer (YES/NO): YES